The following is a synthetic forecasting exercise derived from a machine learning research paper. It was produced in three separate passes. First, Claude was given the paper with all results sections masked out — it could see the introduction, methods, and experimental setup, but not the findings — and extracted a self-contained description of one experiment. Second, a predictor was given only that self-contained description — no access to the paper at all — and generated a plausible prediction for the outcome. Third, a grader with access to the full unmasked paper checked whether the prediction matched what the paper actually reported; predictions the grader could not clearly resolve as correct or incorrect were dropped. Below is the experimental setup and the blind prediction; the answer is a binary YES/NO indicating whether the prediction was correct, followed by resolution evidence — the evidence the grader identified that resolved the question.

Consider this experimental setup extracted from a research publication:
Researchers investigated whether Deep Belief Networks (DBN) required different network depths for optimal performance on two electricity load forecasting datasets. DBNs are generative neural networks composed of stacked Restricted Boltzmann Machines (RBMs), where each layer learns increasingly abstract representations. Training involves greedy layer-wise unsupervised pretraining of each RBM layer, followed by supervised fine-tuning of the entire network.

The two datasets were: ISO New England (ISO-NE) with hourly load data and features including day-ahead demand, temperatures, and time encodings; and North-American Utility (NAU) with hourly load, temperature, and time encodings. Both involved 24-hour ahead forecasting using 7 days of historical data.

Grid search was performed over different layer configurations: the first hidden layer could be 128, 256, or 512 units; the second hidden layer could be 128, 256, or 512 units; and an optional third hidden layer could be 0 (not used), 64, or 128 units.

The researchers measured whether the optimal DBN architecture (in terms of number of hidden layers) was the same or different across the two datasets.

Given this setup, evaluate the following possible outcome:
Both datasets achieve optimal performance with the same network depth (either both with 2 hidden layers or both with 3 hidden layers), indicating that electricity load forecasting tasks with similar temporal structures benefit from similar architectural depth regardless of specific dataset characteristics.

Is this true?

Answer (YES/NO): YES